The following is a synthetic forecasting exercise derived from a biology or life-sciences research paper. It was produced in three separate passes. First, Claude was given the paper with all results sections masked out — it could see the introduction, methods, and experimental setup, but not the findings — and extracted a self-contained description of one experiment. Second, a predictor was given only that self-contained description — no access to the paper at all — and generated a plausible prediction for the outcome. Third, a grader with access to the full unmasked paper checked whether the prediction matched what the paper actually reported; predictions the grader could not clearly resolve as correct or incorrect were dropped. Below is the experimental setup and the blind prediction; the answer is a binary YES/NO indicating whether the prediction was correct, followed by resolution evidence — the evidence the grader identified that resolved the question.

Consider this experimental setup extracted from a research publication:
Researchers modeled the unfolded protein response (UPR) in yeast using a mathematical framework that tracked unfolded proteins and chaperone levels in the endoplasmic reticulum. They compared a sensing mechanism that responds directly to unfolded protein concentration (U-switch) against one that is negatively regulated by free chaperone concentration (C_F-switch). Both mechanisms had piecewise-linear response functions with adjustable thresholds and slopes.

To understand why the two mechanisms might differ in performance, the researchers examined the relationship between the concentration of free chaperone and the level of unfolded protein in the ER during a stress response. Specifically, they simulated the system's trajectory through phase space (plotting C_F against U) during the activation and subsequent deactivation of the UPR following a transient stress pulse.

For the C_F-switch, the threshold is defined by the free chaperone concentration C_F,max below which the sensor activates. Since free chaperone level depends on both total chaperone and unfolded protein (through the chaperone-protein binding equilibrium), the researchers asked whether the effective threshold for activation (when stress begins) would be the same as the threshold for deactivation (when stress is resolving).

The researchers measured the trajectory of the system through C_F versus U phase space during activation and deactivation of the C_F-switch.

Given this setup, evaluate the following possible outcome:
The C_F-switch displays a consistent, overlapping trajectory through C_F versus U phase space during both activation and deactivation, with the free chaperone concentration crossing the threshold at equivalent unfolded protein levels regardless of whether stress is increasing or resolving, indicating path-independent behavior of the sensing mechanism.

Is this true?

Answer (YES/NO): NO